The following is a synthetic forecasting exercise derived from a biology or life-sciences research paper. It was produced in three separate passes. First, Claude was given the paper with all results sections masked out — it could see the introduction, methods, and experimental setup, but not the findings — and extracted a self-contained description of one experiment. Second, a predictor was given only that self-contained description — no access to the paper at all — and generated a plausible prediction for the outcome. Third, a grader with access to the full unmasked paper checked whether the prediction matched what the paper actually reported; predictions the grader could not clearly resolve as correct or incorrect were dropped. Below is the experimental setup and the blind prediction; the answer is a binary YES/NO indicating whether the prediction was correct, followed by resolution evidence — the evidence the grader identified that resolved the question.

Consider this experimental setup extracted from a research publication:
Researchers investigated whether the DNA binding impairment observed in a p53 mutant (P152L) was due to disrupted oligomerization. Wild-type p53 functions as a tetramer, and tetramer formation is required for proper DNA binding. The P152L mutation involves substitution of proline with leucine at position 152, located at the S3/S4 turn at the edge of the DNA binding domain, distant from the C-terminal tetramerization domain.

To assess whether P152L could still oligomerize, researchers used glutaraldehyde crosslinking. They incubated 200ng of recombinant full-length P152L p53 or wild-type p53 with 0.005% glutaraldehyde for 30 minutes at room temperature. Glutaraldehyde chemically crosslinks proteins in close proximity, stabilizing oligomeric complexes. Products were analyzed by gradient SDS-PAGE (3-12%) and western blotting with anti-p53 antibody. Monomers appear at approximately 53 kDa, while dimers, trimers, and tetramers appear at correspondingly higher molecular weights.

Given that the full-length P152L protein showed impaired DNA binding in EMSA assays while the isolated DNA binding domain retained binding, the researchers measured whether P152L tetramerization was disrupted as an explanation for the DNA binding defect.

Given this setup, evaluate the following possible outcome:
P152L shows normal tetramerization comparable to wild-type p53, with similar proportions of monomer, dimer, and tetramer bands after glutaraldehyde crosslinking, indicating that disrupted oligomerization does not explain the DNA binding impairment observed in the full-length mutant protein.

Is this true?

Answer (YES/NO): YES